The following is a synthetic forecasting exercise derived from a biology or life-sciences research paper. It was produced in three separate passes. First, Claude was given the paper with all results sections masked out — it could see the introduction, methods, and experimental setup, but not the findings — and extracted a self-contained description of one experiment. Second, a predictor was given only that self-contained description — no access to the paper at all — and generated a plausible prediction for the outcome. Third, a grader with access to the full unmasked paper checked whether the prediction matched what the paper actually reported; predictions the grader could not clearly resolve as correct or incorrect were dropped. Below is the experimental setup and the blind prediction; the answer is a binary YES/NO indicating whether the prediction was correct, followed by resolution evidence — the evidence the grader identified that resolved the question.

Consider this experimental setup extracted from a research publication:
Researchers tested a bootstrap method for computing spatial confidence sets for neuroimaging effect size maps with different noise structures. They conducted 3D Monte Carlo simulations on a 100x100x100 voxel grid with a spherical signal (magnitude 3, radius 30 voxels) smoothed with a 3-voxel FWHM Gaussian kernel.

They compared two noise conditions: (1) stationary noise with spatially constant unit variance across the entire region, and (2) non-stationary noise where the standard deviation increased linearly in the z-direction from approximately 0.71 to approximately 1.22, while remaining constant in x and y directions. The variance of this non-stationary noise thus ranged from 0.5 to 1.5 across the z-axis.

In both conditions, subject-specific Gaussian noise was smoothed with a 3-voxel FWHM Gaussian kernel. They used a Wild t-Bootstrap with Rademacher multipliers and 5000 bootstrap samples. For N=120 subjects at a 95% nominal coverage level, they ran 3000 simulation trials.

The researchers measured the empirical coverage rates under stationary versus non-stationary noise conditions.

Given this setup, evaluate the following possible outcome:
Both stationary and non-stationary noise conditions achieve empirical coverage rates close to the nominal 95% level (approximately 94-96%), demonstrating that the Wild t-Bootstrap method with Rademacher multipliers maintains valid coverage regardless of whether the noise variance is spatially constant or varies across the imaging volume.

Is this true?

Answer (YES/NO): NO